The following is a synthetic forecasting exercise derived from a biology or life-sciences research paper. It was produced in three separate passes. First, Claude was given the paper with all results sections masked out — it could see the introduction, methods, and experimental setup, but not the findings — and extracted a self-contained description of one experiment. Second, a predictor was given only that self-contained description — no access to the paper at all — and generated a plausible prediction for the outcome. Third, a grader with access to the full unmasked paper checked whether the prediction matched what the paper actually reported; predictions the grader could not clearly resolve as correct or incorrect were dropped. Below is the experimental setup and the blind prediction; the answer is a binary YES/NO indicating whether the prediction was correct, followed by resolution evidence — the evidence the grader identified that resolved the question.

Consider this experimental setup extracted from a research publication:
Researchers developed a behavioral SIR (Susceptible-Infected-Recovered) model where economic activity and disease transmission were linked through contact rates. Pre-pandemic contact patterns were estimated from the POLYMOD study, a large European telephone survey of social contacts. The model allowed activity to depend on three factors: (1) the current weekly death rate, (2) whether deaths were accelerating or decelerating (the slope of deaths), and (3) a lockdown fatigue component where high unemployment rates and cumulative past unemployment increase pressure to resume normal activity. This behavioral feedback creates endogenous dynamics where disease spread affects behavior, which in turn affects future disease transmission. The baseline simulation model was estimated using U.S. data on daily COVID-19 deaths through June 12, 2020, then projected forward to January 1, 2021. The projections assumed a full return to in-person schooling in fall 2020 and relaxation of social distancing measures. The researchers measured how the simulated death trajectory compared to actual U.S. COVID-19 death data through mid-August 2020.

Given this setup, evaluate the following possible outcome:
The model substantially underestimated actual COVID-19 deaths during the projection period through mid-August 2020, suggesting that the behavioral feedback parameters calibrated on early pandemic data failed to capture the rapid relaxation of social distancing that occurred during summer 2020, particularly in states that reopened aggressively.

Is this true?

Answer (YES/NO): NO